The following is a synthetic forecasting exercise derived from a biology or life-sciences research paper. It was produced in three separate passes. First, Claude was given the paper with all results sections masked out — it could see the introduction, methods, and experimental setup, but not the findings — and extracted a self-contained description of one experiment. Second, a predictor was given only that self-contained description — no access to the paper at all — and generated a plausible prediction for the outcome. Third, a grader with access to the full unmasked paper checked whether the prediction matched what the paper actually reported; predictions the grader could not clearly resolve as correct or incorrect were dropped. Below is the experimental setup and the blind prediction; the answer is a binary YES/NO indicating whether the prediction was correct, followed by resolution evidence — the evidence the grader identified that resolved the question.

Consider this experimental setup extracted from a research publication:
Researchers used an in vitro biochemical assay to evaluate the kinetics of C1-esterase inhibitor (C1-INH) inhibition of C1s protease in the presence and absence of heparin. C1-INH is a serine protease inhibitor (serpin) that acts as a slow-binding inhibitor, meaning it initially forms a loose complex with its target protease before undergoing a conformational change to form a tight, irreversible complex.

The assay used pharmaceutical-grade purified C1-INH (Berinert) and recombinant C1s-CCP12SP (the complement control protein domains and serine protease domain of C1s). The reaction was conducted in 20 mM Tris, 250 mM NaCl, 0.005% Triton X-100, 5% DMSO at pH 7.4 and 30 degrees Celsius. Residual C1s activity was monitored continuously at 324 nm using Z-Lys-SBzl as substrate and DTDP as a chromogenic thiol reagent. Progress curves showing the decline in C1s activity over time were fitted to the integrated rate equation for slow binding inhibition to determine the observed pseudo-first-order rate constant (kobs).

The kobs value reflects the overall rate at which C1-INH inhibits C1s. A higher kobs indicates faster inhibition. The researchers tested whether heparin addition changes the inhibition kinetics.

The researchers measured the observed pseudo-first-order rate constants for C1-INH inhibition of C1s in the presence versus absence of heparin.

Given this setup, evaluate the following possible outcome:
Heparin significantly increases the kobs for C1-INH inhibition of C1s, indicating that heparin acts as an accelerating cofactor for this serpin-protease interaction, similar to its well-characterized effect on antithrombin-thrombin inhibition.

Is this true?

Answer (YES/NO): YES